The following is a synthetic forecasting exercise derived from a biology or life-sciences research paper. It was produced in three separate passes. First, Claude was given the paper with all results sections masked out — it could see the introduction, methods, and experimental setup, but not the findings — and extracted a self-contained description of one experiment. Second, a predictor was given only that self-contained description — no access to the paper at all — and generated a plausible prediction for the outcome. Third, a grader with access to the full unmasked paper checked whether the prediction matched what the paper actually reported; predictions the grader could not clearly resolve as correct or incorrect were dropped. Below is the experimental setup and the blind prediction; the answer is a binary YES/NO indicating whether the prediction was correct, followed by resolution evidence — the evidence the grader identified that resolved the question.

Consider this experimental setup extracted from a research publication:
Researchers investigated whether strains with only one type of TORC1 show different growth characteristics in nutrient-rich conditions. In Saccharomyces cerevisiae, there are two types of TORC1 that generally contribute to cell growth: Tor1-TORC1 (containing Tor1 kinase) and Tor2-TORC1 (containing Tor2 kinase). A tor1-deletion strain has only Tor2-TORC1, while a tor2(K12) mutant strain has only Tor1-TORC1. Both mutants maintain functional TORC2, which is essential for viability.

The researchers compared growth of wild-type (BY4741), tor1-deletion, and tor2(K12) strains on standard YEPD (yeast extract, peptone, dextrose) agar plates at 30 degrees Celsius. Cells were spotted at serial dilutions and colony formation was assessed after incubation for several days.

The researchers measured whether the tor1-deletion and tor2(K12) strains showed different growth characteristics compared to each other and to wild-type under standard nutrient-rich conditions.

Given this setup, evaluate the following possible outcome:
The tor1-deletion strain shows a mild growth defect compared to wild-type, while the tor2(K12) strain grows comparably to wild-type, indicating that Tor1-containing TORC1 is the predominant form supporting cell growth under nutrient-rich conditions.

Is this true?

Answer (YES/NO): NO